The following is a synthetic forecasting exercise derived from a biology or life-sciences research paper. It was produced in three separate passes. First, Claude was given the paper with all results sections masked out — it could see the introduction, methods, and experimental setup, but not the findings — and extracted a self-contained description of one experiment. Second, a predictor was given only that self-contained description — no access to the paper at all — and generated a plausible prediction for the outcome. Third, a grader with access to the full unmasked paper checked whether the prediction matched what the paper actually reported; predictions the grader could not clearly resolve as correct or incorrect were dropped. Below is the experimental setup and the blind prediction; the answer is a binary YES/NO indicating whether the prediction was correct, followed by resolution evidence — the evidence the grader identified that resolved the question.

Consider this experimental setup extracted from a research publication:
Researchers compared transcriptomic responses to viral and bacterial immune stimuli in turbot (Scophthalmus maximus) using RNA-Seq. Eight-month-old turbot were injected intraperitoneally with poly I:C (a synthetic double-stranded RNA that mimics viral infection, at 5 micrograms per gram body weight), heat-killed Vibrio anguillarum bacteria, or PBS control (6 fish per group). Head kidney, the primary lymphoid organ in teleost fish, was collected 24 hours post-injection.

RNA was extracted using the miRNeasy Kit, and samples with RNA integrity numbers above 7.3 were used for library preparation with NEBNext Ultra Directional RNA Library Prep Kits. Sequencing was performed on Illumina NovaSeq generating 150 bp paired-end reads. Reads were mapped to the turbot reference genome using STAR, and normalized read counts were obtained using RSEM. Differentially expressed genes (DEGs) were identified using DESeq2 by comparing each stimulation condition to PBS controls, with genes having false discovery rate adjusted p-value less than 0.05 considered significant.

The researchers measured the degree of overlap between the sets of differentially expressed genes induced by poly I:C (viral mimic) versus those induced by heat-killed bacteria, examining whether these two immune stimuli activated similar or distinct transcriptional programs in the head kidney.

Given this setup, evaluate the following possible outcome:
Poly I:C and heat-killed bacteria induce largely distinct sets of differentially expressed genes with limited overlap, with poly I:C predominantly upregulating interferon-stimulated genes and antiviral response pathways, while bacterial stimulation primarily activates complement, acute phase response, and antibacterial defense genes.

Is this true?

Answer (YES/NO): NO